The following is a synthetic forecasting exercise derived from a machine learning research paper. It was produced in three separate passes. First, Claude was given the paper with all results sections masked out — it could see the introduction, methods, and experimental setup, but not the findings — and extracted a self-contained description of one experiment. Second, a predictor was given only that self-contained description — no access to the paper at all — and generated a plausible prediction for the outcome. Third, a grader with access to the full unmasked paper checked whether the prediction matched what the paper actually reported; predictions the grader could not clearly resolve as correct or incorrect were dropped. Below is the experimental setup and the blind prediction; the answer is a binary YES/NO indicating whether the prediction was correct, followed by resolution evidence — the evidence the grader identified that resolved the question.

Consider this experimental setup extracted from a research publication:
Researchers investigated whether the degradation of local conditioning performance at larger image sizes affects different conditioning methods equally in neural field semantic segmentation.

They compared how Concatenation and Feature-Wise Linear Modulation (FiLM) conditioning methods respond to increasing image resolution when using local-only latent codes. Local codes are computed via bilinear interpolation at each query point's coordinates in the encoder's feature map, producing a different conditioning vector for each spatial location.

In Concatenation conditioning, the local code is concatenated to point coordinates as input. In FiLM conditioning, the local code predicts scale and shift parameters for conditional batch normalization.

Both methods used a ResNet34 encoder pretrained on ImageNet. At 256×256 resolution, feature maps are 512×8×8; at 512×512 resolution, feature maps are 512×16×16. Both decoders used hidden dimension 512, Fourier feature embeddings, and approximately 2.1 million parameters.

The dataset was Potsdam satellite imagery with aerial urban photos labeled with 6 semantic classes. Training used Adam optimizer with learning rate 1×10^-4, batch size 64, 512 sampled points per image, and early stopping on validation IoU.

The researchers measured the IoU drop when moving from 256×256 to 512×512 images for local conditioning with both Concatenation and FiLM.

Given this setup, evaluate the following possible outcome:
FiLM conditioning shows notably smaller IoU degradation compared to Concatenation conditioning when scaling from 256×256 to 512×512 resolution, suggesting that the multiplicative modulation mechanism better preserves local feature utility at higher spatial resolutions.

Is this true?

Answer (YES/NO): NO